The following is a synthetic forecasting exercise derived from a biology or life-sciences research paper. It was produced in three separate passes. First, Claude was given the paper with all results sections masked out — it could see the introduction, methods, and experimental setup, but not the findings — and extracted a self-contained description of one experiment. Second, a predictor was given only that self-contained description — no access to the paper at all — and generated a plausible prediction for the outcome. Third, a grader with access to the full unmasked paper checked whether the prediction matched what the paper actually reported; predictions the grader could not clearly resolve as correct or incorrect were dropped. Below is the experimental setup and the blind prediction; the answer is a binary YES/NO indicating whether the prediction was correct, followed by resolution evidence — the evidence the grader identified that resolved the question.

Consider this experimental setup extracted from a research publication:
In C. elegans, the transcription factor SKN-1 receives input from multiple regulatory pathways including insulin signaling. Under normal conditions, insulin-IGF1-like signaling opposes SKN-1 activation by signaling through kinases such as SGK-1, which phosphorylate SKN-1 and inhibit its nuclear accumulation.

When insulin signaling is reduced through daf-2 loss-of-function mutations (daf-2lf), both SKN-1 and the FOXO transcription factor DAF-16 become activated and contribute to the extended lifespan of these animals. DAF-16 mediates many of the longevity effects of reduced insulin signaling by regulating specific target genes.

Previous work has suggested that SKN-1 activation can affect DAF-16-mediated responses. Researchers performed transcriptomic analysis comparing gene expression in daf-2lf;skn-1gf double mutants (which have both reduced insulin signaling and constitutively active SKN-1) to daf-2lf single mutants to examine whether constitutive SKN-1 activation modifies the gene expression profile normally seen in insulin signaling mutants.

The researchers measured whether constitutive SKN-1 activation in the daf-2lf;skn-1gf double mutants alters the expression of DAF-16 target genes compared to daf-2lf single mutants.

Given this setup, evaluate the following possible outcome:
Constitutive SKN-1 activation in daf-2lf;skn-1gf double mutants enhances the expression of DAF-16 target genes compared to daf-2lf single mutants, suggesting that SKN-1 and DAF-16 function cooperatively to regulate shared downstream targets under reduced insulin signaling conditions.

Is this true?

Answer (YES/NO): NO